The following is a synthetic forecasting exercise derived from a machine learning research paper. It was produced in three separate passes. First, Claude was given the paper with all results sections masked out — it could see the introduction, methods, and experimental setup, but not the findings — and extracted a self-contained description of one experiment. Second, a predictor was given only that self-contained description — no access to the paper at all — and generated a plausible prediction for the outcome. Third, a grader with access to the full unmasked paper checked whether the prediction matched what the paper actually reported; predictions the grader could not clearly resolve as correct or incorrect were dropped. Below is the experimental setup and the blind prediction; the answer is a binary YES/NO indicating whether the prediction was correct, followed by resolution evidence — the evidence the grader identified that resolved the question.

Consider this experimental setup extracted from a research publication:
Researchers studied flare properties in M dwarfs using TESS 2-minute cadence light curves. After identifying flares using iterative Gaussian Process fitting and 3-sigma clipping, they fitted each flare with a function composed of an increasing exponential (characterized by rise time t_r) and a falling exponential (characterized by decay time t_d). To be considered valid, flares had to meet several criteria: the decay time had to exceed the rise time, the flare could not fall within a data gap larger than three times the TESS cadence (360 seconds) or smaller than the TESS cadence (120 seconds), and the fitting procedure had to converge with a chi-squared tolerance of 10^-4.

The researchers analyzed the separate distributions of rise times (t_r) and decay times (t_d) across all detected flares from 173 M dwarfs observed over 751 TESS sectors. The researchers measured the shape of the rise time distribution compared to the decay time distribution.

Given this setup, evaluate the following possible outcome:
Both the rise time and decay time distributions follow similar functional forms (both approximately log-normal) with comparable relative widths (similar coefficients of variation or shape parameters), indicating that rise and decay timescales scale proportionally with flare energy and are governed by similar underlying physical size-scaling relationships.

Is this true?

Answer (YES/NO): NO